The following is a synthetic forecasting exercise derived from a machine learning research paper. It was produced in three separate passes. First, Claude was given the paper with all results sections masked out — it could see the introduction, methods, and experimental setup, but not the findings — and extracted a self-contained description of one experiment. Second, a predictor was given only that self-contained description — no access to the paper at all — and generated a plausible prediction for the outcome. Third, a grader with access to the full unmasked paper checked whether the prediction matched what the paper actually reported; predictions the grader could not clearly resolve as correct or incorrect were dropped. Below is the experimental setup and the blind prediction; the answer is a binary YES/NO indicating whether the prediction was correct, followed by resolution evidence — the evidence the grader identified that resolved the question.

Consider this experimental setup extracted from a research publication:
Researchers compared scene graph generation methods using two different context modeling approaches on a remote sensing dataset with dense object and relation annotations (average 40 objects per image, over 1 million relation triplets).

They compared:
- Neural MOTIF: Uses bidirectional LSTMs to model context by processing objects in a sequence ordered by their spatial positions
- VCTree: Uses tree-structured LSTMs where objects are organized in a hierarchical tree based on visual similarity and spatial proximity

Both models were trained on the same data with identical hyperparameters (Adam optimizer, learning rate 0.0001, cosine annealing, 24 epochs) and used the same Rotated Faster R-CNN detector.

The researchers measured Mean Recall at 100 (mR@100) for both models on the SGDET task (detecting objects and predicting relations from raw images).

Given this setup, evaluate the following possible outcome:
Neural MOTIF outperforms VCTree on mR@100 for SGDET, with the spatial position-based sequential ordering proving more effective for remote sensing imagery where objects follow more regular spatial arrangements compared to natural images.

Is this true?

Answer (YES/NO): NO